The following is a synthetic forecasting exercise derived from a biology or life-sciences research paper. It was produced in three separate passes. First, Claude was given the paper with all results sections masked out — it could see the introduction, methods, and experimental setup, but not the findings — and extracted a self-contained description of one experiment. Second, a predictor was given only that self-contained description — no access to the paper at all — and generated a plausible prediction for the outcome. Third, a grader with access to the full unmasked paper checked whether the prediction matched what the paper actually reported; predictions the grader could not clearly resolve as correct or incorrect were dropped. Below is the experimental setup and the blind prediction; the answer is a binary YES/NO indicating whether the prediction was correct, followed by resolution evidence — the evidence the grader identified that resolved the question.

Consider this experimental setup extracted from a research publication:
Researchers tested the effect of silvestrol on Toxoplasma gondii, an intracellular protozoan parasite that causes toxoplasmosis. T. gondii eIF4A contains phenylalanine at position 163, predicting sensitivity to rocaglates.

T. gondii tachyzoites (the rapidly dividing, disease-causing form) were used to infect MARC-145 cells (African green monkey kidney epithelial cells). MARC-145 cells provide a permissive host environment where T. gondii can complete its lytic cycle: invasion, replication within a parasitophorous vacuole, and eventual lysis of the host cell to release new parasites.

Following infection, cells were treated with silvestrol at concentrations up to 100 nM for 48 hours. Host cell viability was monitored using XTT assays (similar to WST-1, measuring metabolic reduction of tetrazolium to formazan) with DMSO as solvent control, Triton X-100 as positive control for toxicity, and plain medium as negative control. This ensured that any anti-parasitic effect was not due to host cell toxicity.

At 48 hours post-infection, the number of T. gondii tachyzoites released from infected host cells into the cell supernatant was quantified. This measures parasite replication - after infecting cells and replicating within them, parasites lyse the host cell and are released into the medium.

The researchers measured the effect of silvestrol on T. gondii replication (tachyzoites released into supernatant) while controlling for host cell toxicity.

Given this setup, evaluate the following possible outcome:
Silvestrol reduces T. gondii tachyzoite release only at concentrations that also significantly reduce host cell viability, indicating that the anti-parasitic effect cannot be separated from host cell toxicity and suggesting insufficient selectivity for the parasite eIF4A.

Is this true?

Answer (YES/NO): NO